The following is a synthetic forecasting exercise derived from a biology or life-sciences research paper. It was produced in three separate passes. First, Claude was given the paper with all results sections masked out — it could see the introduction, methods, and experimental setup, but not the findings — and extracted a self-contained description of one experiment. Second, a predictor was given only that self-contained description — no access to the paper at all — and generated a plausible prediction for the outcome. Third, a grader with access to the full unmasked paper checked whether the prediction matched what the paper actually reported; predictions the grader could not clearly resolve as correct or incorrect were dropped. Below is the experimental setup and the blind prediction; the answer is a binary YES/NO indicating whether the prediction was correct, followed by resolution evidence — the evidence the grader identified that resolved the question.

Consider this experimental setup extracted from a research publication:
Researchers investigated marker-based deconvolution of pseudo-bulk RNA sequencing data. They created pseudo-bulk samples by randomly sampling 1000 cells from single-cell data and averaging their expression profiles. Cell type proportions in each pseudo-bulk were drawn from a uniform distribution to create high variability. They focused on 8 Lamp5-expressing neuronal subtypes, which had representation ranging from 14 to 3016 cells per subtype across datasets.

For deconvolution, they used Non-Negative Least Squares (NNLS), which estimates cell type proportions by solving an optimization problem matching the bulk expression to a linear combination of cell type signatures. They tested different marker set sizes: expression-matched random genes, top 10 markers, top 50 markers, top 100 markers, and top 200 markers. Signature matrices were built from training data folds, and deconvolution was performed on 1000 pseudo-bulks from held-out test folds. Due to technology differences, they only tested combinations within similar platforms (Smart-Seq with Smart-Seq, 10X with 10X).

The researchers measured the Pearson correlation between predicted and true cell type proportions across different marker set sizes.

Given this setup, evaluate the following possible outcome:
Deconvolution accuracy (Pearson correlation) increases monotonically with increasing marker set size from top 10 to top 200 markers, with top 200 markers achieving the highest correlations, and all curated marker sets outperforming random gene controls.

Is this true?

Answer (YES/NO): NO